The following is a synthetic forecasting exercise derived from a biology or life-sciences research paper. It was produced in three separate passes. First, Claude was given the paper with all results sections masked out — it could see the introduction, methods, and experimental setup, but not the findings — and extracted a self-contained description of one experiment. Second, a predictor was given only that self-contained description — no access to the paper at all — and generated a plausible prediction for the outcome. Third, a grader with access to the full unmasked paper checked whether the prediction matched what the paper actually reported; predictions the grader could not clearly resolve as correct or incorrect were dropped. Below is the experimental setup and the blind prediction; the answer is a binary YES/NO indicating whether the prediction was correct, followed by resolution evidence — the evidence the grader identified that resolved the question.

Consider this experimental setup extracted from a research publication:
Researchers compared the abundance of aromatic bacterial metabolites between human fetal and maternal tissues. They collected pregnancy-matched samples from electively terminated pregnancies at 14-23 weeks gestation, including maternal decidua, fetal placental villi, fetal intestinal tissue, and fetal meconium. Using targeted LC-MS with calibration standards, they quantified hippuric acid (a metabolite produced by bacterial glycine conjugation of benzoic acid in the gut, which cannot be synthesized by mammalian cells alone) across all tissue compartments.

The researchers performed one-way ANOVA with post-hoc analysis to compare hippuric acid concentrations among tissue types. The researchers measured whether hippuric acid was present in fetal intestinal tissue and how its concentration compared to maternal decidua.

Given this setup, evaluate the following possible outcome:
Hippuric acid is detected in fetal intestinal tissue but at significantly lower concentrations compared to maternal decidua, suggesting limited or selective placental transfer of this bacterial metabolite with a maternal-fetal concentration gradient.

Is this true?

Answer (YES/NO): NO